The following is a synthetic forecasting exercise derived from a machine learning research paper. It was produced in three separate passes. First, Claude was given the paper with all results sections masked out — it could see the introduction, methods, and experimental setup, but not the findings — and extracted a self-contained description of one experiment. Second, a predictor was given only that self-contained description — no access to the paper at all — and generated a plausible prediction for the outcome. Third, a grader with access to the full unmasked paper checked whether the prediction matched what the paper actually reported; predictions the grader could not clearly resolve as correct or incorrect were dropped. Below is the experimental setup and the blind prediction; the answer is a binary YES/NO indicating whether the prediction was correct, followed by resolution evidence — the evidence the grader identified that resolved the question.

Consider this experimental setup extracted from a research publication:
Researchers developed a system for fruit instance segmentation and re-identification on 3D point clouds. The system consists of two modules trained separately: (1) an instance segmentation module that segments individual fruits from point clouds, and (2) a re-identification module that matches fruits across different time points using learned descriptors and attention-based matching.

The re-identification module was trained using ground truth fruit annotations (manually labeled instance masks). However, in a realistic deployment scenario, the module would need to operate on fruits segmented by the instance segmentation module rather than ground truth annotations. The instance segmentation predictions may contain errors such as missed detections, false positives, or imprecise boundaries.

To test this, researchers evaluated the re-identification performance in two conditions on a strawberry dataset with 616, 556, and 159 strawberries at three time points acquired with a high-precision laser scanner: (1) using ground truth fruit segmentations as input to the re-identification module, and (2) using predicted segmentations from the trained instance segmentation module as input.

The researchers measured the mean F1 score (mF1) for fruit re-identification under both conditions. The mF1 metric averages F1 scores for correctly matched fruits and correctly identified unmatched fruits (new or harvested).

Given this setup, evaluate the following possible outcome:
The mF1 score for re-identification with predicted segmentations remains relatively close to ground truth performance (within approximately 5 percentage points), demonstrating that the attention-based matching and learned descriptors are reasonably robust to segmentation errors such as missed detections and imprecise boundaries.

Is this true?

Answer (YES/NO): NO